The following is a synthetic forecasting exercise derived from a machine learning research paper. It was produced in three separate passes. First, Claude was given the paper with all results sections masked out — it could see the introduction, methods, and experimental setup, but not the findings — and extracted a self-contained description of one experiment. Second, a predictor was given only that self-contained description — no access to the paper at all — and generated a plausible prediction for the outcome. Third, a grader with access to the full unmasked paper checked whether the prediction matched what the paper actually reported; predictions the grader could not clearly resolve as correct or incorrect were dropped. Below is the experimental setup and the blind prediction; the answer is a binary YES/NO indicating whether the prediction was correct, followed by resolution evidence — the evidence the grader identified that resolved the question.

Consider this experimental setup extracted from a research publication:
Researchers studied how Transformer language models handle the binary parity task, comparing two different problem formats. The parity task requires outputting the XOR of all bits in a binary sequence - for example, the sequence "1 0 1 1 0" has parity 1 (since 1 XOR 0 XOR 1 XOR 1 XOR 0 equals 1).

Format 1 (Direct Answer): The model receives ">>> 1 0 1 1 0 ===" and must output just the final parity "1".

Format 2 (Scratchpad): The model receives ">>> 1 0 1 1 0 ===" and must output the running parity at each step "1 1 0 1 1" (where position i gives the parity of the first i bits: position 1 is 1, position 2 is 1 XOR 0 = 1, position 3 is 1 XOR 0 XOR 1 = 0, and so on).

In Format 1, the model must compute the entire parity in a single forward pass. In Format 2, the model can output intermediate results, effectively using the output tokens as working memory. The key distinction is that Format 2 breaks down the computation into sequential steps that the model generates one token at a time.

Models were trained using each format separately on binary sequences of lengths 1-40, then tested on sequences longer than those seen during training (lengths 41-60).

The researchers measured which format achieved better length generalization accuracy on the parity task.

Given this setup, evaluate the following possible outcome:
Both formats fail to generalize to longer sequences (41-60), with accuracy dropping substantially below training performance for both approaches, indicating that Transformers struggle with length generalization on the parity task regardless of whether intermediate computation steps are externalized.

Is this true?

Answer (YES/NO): YES